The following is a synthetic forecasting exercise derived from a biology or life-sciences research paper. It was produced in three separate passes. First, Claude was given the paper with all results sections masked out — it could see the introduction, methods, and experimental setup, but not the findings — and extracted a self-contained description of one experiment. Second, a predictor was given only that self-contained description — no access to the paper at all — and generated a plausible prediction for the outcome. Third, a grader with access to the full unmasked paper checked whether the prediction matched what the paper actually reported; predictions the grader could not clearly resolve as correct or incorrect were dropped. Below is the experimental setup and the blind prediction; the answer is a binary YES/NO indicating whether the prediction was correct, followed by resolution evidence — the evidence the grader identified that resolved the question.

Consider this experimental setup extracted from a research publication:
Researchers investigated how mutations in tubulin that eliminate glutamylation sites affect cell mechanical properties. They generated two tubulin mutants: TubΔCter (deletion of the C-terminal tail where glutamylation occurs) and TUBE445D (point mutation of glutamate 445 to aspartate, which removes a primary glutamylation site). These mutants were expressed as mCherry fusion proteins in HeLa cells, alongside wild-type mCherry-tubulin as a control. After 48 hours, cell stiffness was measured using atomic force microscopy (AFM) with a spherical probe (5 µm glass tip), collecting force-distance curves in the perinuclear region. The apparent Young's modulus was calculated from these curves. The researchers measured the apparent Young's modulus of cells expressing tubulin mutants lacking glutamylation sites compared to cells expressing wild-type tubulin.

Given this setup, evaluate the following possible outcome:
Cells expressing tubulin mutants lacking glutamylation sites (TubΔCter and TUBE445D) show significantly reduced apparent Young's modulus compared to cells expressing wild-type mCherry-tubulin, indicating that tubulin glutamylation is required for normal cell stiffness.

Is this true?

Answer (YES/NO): YES